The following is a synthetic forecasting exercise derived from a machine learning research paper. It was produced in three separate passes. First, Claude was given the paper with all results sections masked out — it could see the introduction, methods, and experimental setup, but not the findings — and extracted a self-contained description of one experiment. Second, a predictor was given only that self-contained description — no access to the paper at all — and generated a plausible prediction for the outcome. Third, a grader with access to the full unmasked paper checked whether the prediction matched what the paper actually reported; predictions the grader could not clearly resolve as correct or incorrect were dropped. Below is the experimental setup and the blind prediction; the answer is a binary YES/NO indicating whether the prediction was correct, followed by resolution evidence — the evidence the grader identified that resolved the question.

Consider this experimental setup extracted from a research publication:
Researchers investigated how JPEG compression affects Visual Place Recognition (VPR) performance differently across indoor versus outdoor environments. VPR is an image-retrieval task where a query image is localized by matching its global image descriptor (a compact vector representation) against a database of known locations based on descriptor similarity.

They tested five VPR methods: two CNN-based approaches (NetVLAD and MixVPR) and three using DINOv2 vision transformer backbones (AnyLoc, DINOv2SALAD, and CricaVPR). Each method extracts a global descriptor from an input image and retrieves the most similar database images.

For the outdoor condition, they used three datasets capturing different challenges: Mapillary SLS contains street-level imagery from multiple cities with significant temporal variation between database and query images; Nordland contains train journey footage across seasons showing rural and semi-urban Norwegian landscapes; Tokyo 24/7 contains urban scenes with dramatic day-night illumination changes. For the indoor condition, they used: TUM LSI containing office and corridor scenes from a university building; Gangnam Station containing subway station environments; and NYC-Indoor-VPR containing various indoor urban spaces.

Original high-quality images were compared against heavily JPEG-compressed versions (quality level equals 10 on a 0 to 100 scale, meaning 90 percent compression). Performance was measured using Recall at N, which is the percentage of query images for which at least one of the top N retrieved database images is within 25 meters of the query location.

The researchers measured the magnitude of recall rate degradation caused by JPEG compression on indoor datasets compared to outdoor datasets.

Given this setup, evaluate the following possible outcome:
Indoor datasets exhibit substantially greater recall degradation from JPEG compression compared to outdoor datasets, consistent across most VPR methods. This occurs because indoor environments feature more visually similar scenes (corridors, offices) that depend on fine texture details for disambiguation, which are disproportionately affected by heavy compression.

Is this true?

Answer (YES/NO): NO